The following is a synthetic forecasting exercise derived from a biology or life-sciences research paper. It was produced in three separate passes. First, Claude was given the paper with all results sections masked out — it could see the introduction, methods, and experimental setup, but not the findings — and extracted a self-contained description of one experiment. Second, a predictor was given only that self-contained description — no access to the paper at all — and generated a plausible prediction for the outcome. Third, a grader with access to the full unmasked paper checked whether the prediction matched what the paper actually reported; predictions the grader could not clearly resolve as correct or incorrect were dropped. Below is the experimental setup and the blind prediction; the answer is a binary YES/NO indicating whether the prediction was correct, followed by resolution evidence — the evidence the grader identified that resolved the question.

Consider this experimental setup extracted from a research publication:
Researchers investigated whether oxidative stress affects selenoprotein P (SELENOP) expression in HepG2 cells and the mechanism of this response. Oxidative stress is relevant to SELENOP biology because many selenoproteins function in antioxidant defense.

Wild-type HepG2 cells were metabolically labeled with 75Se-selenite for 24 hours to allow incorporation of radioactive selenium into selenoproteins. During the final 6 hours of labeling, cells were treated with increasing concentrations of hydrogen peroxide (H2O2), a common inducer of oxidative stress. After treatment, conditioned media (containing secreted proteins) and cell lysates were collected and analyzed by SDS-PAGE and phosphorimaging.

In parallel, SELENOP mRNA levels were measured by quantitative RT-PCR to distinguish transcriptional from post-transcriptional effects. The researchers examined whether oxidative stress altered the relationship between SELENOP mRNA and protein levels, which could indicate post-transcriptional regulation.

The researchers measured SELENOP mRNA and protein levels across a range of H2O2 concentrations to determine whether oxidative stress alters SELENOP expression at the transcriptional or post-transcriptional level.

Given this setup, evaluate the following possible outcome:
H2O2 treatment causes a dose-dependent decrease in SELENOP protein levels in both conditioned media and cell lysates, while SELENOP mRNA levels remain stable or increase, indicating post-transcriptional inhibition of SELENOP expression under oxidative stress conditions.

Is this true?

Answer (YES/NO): NO